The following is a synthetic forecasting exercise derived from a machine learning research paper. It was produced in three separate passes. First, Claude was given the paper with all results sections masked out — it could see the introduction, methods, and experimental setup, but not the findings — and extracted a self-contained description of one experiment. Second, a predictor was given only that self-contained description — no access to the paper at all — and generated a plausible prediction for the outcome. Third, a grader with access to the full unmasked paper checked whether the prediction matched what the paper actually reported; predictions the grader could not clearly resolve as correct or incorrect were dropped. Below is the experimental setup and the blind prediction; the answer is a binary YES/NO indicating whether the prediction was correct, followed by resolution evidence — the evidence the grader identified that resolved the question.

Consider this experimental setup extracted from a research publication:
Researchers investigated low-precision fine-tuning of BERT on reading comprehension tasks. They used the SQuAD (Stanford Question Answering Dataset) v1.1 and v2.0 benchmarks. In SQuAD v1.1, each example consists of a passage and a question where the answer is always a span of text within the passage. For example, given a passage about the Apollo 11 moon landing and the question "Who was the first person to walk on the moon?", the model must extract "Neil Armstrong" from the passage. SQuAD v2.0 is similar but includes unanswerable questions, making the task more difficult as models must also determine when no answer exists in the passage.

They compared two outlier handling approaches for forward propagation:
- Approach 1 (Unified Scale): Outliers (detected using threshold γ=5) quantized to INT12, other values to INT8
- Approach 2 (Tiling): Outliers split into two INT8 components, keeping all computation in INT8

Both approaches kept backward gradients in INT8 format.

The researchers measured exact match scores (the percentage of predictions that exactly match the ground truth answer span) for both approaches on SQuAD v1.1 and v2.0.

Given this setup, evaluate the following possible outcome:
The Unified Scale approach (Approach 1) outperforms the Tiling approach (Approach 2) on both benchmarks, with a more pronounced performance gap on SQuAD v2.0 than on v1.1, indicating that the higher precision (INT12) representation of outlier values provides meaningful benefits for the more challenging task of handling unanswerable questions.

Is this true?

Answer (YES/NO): YES